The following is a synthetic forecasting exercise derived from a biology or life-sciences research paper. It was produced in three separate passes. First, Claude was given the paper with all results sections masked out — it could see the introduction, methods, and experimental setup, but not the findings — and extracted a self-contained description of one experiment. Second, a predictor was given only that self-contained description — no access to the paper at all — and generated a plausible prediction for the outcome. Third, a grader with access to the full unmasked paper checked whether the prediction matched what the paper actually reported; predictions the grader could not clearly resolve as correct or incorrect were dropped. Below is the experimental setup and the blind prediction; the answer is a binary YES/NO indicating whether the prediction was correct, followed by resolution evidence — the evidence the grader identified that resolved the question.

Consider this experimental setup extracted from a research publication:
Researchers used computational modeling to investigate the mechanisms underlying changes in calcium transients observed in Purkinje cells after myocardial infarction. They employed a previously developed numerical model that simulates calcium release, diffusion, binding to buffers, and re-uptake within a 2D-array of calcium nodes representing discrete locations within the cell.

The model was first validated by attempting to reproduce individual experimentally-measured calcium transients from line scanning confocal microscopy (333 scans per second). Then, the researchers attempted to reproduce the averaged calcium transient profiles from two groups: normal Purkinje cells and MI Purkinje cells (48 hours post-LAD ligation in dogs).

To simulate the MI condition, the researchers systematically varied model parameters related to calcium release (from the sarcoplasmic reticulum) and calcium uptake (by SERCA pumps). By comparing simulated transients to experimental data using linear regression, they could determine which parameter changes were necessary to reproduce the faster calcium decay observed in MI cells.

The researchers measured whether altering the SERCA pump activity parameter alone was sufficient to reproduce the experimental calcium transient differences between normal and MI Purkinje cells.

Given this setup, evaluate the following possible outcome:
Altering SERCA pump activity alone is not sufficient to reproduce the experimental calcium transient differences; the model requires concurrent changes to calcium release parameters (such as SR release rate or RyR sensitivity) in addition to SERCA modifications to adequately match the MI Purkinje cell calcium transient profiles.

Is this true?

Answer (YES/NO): NO